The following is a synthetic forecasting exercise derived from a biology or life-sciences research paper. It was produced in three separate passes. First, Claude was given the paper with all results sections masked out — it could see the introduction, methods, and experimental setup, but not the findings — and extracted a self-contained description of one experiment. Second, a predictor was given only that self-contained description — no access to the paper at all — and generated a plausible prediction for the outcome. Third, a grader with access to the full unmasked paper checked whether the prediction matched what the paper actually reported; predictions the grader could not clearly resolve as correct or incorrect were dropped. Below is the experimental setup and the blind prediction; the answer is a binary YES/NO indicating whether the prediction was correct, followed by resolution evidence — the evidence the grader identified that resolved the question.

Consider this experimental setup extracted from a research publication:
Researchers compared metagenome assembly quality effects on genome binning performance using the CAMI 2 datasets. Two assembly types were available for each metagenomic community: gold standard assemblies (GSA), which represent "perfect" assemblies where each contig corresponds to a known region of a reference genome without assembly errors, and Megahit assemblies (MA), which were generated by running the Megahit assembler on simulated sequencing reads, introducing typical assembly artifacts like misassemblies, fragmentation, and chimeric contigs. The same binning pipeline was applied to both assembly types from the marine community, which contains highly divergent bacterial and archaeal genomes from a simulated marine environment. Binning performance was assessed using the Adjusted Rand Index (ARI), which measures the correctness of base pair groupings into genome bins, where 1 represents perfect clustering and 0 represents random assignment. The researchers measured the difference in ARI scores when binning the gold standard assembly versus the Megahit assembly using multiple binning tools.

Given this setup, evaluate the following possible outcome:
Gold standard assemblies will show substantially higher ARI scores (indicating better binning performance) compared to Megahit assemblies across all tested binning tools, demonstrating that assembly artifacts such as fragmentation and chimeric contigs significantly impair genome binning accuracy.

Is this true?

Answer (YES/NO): NO